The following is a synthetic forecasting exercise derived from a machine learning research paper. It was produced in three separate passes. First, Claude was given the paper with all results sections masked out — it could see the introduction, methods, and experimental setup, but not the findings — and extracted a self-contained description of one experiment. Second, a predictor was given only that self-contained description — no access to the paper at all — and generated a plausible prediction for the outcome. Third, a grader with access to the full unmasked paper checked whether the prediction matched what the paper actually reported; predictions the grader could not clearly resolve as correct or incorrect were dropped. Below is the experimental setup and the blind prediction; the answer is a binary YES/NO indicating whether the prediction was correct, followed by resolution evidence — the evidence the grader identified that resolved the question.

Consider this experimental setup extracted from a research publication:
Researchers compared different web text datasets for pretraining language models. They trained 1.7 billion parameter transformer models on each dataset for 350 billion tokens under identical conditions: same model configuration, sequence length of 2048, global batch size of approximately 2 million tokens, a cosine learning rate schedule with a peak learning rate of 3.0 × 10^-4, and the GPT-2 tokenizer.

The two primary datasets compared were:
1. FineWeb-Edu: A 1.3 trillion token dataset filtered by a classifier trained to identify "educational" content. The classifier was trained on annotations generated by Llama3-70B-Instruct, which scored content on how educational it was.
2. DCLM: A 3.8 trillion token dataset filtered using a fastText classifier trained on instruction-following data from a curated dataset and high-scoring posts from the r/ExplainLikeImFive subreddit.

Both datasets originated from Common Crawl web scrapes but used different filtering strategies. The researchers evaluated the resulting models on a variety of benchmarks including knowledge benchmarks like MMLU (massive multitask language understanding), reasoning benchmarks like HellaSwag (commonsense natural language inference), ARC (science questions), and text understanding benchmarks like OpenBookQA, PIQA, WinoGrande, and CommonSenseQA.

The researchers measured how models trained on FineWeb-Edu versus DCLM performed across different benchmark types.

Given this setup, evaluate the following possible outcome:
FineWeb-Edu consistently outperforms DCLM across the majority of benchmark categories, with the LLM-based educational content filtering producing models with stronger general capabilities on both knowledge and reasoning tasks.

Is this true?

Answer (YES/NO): NO